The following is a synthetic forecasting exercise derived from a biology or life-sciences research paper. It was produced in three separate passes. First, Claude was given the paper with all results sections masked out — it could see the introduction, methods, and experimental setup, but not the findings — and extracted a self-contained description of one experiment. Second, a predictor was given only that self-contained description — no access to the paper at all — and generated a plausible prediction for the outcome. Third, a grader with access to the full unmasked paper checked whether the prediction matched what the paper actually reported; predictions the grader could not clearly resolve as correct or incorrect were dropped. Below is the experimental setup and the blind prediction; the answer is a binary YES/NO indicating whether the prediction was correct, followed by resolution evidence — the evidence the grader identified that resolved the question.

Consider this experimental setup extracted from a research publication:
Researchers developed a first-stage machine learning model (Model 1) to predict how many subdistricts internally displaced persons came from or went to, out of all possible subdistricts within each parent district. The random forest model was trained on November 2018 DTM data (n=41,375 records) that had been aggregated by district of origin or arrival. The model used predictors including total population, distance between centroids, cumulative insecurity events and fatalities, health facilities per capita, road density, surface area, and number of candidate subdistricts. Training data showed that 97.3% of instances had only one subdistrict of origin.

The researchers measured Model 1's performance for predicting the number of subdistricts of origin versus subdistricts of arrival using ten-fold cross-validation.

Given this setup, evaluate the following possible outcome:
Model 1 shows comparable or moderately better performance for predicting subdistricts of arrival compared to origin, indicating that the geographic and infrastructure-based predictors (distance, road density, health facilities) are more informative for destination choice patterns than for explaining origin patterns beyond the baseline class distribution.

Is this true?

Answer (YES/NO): YES